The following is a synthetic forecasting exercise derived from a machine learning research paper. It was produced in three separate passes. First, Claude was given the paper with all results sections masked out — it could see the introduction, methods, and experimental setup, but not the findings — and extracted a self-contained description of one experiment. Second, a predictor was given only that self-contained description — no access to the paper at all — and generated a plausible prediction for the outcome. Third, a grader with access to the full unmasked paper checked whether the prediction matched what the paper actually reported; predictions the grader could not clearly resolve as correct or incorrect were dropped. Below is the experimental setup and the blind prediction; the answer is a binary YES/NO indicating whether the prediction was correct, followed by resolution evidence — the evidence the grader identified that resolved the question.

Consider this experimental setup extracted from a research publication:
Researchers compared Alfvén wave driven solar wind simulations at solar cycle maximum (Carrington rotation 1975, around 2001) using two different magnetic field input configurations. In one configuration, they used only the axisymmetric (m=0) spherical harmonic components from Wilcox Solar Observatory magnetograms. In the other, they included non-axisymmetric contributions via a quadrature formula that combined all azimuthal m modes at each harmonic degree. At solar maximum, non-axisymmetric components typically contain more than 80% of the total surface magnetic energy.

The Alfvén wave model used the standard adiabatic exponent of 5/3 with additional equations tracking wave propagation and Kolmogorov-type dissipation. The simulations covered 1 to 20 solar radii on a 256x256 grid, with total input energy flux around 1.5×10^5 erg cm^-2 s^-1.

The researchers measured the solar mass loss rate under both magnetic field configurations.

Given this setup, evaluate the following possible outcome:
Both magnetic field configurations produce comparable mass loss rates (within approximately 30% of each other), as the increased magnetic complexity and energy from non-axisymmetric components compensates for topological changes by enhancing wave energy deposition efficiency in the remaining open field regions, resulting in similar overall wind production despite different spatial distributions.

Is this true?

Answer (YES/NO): YES